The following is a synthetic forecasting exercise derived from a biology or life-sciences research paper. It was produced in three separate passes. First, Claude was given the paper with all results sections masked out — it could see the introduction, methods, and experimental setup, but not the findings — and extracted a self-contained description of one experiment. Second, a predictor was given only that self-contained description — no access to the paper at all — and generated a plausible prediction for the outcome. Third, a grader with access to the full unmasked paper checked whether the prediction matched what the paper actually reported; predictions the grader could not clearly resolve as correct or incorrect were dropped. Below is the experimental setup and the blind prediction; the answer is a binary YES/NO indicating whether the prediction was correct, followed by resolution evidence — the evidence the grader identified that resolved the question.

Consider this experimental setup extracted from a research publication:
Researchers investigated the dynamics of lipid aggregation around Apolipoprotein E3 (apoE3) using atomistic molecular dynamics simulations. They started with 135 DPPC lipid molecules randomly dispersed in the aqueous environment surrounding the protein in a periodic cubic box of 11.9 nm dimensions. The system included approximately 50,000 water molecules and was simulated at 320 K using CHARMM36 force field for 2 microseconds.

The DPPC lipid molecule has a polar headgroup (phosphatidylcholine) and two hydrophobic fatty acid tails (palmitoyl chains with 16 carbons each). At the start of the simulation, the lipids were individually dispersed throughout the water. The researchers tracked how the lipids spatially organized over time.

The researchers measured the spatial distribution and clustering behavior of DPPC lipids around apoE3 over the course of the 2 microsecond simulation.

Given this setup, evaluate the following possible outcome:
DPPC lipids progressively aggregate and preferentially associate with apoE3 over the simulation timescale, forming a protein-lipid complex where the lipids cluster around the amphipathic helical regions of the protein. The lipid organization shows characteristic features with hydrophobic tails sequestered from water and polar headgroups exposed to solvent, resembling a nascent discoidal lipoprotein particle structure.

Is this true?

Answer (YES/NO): NO